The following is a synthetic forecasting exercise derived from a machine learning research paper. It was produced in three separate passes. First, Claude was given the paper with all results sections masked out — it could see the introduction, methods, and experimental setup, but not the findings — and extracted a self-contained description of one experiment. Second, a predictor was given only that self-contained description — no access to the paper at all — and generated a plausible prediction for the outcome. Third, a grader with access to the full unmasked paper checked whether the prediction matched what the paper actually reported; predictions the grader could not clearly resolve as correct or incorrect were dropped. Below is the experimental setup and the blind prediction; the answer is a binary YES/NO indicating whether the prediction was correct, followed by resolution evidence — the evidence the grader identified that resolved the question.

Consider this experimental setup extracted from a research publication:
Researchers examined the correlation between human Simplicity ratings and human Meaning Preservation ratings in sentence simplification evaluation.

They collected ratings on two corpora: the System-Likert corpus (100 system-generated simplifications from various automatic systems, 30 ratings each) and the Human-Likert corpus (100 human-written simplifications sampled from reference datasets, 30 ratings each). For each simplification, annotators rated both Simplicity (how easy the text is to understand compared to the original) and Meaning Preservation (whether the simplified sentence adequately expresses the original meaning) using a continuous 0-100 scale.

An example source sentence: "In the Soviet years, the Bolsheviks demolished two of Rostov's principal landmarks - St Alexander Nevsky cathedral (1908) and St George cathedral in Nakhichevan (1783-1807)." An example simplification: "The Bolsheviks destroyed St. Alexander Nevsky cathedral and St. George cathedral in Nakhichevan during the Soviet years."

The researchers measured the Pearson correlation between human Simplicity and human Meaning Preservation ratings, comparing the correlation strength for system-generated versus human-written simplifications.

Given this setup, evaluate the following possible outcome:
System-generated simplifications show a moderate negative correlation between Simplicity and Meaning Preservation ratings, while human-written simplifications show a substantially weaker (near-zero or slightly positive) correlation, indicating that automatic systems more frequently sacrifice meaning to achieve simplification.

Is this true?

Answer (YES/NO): NO